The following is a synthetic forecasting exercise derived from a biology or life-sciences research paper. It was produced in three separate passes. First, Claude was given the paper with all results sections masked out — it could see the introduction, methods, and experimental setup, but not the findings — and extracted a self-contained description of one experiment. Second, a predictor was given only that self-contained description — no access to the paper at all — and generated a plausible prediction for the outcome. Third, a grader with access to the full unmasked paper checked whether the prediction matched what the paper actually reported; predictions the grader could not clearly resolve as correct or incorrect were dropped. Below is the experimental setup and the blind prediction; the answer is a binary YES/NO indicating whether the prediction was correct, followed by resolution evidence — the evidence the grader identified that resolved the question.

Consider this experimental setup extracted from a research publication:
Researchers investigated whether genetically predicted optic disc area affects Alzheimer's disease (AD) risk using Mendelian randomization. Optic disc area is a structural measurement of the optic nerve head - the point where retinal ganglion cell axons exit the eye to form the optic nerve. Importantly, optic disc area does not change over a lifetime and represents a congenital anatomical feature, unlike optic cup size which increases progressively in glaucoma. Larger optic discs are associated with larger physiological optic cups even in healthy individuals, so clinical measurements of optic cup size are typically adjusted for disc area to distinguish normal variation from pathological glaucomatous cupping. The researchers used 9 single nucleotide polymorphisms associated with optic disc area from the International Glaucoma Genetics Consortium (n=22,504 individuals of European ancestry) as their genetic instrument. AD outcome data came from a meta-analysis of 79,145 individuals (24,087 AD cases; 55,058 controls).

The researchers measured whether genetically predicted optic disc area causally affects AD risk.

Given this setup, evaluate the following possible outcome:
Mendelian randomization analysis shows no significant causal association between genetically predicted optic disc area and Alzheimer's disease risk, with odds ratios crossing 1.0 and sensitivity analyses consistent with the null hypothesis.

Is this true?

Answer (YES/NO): NO